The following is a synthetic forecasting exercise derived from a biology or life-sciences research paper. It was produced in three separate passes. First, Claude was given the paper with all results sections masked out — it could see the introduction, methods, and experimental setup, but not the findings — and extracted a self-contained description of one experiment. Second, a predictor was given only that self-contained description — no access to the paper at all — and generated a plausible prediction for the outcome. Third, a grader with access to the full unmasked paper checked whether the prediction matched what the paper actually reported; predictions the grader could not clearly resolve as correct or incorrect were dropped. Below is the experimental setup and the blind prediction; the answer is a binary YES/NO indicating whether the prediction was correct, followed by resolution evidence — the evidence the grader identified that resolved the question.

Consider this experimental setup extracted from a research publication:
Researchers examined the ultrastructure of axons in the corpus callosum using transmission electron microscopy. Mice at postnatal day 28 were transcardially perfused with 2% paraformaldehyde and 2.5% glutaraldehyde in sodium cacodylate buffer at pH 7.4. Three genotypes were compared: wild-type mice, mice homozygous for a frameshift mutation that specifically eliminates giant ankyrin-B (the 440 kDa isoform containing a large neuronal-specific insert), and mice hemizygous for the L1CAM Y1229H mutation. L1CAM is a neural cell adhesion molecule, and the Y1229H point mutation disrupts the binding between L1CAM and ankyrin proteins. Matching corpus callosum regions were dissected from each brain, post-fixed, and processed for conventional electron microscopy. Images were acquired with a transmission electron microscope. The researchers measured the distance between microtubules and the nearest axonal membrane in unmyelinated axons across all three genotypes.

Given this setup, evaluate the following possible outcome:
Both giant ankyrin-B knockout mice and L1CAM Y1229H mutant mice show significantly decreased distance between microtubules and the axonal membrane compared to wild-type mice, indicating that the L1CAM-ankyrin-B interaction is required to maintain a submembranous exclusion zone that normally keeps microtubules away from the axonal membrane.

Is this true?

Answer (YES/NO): NO